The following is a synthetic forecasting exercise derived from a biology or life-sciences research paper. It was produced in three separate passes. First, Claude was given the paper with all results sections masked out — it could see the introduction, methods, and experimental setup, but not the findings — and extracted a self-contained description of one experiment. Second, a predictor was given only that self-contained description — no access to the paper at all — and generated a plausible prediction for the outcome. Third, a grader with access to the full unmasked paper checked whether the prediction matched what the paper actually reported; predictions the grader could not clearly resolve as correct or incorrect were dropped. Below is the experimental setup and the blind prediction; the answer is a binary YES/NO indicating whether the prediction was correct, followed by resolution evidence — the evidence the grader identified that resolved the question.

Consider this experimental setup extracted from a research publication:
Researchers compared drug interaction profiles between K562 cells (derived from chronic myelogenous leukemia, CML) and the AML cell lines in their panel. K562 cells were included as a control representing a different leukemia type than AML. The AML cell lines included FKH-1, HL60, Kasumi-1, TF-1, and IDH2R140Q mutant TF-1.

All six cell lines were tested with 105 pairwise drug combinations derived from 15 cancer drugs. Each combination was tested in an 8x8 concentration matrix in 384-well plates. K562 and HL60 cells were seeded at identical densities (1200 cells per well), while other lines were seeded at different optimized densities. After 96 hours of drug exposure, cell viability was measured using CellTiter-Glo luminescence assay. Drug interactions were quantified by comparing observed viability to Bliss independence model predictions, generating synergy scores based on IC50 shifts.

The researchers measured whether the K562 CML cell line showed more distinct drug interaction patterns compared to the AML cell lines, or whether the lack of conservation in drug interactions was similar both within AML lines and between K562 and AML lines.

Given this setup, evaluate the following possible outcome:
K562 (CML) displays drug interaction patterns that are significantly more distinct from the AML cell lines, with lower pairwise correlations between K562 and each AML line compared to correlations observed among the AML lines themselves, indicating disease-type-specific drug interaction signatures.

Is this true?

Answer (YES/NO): NO